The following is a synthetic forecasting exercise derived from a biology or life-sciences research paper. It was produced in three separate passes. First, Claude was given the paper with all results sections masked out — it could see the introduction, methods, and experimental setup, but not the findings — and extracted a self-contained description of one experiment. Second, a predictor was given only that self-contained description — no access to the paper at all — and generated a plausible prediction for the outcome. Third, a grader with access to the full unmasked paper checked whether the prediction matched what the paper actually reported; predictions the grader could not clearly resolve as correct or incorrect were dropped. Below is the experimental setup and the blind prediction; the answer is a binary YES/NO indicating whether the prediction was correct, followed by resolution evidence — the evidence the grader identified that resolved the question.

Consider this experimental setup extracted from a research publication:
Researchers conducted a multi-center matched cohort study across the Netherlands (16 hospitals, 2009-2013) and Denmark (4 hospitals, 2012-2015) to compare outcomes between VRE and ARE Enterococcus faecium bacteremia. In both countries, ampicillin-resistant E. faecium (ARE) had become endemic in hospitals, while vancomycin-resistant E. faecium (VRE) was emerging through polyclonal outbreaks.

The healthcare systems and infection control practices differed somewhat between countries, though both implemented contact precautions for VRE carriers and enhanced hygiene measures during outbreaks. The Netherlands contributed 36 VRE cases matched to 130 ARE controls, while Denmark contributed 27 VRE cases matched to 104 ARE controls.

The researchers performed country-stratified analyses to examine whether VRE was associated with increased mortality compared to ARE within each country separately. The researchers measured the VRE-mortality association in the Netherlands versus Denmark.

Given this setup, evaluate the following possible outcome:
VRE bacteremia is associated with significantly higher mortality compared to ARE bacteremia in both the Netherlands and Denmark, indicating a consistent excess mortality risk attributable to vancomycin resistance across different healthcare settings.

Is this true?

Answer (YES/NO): NO